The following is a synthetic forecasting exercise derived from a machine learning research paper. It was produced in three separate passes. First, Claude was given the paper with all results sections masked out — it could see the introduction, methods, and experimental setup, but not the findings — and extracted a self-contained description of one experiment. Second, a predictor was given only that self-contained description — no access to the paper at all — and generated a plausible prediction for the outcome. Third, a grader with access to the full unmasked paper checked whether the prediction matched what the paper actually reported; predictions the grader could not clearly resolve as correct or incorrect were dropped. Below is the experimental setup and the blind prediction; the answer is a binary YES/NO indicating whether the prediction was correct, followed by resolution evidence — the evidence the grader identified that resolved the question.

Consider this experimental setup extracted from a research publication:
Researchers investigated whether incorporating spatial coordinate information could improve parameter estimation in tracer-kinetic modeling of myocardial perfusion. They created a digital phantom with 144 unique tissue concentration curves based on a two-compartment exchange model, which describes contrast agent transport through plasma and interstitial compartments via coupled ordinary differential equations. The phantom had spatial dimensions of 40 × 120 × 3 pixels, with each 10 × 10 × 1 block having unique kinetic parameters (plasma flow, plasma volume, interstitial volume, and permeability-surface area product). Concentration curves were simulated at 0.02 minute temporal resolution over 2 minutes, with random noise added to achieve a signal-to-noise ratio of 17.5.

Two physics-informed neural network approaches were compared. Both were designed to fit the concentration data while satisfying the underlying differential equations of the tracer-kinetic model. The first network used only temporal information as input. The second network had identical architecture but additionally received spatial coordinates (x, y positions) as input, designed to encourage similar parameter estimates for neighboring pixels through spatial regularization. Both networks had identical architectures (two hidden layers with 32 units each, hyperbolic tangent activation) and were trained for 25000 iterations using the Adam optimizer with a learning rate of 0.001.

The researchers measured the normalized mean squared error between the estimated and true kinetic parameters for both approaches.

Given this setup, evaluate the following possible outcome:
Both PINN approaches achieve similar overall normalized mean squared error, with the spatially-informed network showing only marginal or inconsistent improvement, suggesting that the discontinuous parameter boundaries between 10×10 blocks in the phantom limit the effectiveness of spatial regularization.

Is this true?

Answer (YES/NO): NO